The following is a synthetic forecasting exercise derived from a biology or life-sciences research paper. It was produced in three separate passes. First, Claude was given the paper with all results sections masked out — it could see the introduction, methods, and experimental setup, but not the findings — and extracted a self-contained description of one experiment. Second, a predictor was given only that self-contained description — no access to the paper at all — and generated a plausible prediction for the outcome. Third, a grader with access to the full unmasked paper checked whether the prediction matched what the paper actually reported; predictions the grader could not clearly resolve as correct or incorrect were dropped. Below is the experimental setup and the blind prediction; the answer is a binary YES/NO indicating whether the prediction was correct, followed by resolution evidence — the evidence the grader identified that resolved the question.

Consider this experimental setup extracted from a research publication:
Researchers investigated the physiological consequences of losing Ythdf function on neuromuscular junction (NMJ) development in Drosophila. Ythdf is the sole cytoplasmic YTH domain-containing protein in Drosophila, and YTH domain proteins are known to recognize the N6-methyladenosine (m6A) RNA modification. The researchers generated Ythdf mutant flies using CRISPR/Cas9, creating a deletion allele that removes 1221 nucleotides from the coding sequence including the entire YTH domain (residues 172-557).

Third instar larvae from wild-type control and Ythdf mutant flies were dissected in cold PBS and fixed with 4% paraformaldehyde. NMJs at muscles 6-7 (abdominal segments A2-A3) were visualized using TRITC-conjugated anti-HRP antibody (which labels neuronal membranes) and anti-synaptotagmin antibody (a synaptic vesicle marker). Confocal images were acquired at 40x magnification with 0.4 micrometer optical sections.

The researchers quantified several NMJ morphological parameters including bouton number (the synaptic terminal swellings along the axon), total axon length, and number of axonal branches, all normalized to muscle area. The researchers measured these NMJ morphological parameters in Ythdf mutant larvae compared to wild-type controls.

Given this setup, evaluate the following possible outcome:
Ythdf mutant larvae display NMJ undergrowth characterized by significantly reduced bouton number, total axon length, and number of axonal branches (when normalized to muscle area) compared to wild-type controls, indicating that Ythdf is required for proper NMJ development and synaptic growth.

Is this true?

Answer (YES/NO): NO